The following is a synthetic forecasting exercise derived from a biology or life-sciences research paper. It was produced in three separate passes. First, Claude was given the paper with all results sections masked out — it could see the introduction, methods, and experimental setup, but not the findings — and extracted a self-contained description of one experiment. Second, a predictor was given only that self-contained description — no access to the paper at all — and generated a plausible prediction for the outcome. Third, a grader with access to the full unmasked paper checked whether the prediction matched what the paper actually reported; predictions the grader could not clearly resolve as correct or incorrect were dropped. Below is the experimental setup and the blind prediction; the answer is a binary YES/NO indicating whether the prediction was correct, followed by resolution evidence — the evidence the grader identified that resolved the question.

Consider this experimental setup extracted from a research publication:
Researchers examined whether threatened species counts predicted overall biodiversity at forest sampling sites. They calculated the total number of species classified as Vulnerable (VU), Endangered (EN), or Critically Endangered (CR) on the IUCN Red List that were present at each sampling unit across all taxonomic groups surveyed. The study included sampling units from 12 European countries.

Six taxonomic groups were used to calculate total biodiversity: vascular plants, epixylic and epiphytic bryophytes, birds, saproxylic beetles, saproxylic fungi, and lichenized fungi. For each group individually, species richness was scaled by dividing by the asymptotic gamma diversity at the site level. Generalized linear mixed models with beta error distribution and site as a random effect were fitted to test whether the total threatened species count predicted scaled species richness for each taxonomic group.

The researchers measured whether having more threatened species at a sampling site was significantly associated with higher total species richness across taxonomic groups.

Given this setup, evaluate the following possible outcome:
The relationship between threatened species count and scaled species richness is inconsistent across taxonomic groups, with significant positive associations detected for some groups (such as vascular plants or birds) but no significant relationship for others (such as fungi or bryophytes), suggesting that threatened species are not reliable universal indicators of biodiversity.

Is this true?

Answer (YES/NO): NO